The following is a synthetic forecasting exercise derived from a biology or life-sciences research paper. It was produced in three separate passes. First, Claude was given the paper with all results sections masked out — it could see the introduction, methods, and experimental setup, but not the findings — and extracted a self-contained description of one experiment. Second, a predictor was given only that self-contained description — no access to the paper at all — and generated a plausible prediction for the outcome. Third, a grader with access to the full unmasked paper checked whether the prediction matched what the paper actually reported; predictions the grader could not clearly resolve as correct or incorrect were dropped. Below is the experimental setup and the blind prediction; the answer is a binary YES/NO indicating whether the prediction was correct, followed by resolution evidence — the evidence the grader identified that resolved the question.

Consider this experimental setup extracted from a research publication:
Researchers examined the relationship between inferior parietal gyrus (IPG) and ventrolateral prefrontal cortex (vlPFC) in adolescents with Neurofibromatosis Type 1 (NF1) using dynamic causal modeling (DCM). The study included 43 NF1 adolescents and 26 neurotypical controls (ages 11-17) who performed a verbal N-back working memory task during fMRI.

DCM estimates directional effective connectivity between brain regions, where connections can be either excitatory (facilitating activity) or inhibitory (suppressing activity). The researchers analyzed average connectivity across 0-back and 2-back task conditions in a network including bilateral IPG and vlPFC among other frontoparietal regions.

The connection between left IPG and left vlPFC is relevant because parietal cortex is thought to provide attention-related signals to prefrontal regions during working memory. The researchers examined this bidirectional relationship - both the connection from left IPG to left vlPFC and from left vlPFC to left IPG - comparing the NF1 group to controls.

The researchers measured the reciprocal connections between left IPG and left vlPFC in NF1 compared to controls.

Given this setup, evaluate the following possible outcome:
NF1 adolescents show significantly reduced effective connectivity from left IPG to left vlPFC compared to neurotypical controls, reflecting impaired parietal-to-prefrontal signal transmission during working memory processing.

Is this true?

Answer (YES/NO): NO